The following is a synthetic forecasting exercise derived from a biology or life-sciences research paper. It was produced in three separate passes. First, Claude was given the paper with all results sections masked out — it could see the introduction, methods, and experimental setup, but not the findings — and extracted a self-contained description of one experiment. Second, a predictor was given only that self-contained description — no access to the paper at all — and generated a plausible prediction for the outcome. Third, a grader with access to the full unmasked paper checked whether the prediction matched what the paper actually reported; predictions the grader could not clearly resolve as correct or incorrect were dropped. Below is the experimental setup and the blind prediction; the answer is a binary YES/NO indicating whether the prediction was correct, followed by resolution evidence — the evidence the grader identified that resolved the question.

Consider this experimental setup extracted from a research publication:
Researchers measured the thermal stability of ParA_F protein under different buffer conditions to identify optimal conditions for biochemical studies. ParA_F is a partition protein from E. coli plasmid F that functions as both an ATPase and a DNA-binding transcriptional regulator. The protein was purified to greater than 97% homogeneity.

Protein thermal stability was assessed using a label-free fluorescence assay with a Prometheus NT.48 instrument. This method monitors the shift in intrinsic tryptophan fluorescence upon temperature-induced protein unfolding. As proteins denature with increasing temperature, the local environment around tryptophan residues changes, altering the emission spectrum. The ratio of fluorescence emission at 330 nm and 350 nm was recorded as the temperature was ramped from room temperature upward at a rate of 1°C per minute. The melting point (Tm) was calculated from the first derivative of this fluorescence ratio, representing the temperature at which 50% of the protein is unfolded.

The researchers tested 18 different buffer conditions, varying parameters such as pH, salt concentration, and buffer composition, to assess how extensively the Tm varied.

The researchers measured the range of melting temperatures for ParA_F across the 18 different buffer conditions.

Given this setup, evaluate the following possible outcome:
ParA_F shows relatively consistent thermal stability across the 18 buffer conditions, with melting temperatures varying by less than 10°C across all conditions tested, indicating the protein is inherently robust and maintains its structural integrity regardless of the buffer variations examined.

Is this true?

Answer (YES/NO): NO